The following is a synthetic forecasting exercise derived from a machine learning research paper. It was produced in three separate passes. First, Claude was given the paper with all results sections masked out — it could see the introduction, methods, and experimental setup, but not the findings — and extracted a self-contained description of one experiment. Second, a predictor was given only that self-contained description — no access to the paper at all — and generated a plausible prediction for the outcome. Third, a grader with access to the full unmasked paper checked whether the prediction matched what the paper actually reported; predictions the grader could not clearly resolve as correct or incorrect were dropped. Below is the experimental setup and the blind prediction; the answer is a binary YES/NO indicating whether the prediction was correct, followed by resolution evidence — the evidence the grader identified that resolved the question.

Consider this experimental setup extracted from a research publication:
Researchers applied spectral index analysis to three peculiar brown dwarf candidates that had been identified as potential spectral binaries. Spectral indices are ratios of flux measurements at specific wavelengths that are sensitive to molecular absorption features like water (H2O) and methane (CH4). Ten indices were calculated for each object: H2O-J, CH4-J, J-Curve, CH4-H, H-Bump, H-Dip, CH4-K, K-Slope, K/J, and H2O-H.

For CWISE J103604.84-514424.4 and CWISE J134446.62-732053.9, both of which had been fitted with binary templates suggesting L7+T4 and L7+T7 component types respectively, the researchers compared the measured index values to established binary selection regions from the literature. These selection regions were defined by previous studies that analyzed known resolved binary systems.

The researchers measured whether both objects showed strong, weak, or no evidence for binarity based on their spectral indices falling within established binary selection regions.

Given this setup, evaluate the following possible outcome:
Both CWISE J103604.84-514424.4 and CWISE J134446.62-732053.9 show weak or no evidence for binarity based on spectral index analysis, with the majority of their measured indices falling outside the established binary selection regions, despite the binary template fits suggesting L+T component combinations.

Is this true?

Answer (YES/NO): NO